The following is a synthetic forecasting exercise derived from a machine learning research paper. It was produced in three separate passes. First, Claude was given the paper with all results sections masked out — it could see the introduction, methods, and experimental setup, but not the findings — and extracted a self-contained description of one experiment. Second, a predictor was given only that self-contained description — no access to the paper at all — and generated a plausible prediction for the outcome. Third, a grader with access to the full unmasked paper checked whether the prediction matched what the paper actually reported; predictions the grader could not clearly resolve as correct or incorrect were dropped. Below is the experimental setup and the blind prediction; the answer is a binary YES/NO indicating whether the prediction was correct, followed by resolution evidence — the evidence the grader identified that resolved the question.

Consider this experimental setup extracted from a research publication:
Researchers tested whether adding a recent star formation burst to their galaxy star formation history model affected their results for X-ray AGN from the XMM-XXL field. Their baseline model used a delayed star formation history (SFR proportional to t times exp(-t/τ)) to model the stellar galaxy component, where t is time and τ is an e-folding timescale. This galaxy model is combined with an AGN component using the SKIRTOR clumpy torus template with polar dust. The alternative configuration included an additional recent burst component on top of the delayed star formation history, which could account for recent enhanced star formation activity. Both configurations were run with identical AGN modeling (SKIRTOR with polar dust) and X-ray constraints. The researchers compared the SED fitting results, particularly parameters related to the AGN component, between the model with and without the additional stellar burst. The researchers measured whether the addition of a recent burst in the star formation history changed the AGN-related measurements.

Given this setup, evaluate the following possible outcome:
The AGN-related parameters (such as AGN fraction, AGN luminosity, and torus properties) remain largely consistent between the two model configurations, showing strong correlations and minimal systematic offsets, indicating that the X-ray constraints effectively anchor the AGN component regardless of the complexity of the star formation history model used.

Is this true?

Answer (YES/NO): YES